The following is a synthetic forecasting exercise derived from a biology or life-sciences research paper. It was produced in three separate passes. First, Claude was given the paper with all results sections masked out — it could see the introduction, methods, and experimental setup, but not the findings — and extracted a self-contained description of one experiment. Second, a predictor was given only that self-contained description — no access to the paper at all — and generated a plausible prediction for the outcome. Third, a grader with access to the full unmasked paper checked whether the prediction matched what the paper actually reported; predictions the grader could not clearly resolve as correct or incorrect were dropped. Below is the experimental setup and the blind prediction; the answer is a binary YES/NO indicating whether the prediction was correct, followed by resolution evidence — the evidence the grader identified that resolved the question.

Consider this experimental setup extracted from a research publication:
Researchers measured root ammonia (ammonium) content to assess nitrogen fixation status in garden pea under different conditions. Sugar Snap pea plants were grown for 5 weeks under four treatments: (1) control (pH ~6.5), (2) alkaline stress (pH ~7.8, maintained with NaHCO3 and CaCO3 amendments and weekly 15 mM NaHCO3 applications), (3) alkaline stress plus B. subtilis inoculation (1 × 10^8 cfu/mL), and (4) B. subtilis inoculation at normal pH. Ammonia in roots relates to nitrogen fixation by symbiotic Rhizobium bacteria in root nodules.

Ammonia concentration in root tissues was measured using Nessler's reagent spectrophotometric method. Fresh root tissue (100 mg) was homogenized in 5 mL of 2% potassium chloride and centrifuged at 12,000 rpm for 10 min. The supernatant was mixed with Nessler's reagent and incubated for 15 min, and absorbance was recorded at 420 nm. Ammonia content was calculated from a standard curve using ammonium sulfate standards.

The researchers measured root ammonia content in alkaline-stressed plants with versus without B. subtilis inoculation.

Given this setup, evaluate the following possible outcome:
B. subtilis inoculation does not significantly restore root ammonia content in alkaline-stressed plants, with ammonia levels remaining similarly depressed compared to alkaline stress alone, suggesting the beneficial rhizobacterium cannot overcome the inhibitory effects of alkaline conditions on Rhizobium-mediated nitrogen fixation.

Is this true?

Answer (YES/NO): NO